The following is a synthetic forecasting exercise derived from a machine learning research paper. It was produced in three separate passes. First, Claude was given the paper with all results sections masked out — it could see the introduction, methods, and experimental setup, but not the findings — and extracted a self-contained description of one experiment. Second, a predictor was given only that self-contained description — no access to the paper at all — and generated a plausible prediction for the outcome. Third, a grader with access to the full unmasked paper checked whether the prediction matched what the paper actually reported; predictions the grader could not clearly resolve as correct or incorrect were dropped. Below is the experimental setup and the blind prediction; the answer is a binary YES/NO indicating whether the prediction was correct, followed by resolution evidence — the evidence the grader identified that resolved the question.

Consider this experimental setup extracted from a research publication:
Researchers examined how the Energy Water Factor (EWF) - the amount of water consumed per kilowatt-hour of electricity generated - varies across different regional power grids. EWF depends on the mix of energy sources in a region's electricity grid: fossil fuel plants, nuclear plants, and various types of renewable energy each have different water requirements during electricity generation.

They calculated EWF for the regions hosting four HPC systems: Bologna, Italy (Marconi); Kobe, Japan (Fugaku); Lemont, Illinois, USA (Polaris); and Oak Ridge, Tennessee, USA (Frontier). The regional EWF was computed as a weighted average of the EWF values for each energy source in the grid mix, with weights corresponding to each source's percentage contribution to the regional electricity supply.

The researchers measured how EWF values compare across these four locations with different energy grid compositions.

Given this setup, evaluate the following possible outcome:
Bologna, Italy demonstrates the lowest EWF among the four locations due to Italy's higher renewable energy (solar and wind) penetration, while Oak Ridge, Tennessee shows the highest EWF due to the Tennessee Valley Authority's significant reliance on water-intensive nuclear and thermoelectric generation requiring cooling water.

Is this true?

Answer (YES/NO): NO